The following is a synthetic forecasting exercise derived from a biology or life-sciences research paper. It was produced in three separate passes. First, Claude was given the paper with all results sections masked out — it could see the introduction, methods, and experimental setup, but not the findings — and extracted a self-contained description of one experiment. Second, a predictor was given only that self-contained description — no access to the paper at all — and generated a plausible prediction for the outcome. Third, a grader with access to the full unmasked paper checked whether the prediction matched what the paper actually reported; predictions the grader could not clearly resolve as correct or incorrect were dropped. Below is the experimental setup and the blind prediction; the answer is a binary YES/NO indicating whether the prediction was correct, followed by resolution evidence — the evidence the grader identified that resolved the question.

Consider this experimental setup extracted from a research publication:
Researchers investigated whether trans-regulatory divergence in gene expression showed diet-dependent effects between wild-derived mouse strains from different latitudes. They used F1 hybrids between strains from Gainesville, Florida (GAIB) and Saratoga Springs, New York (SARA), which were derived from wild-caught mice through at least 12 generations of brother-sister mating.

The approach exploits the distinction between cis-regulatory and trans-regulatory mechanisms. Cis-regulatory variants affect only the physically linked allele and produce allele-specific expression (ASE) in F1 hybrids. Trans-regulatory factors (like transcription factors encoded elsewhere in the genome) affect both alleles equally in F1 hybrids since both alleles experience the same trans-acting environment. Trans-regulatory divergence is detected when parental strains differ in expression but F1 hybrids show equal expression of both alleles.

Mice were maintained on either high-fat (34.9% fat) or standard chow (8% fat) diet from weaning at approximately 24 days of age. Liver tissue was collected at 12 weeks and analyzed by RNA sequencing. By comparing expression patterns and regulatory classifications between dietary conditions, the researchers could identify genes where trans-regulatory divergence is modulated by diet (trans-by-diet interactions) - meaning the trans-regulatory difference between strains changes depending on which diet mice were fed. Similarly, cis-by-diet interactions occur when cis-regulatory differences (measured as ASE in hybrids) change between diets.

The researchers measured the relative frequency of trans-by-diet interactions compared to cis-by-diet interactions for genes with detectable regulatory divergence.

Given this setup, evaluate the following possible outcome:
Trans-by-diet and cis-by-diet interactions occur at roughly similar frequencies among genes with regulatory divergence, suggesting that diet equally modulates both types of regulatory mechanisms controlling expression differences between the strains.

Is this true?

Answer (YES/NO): NO